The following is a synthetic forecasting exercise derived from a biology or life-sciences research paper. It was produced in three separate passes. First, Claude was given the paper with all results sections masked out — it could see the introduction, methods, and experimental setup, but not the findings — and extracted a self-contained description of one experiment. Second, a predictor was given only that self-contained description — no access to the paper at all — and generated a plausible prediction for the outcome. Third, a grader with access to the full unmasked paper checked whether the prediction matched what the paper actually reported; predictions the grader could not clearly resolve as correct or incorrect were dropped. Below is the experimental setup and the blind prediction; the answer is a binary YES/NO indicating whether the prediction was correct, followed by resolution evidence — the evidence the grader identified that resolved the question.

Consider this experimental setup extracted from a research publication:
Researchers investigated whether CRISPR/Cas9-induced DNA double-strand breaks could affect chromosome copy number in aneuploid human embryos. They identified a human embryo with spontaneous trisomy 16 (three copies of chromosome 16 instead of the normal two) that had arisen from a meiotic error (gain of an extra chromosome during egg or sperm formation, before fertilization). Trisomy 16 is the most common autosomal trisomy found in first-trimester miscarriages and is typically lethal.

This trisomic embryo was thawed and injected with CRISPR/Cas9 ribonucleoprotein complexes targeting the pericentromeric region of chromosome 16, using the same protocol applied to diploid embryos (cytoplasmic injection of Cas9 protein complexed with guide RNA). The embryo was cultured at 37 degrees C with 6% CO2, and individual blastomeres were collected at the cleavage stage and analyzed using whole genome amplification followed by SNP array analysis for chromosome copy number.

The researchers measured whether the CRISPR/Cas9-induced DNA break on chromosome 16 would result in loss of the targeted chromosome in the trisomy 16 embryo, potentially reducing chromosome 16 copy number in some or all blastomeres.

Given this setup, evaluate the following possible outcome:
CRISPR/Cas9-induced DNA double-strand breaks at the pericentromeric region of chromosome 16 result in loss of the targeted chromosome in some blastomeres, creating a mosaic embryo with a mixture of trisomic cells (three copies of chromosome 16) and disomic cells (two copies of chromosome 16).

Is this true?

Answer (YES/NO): YES